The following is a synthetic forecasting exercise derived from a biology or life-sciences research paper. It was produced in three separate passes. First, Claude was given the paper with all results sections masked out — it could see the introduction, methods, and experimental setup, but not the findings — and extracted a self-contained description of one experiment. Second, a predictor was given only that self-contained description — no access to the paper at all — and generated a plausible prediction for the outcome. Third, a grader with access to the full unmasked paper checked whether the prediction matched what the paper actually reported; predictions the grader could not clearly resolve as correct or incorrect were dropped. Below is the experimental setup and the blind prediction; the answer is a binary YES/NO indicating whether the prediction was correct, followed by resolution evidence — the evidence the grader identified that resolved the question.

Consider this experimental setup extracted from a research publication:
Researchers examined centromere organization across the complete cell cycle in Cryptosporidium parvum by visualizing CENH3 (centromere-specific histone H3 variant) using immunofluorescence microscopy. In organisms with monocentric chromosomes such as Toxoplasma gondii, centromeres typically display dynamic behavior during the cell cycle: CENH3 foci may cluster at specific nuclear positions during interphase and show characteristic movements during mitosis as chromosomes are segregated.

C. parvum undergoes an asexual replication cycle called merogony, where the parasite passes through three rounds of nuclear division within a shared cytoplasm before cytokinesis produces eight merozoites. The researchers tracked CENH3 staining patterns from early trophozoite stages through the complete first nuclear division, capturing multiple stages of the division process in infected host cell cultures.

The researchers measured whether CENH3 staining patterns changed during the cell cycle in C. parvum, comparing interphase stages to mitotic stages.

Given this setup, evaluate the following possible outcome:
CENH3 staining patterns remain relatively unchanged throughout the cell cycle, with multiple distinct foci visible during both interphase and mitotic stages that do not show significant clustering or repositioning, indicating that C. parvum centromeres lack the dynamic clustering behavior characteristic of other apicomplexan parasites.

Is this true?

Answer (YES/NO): NO